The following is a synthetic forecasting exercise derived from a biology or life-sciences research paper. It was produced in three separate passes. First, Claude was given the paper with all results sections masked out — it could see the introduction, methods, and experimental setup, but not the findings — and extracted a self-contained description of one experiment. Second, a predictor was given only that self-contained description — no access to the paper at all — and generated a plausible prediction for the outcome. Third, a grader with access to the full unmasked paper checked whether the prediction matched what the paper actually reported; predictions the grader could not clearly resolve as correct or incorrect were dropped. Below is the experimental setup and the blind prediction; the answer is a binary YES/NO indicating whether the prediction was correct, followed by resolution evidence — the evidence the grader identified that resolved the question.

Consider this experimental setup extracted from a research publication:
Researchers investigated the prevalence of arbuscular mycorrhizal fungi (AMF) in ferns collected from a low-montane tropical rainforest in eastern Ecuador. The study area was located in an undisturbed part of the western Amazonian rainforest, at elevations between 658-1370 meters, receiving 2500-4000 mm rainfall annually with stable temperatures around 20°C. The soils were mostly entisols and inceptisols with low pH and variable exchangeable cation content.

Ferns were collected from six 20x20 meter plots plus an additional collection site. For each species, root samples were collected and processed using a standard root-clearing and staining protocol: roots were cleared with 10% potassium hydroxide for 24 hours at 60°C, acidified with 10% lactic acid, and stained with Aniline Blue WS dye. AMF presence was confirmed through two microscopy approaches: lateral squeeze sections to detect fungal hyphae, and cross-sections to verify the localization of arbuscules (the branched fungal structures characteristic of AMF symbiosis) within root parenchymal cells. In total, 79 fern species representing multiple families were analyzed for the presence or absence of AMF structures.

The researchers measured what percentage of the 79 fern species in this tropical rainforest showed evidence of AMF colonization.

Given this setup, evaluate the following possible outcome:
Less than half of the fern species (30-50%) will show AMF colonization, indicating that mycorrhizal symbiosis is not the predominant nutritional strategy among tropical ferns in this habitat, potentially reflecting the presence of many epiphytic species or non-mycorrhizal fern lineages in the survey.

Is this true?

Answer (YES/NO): YES